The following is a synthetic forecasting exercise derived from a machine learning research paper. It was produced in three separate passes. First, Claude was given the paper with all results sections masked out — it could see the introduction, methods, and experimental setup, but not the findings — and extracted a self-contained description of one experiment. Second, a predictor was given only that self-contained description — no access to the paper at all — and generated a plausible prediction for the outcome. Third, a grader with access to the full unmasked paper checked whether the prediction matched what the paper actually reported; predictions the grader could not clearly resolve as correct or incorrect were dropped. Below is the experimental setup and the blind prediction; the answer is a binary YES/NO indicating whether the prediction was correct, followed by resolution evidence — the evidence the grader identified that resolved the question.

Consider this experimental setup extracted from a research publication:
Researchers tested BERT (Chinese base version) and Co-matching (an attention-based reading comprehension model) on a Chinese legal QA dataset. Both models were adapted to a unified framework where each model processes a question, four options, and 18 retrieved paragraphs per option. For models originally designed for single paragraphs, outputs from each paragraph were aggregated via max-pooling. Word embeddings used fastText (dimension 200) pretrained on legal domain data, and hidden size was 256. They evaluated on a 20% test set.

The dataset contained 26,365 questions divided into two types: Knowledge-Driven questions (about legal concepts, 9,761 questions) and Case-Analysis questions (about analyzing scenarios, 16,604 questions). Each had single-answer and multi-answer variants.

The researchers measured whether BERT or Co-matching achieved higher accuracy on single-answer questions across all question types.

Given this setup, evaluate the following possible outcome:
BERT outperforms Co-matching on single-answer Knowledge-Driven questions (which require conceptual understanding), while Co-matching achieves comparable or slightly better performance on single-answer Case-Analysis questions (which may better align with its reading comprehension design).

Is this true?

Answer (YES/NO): NO